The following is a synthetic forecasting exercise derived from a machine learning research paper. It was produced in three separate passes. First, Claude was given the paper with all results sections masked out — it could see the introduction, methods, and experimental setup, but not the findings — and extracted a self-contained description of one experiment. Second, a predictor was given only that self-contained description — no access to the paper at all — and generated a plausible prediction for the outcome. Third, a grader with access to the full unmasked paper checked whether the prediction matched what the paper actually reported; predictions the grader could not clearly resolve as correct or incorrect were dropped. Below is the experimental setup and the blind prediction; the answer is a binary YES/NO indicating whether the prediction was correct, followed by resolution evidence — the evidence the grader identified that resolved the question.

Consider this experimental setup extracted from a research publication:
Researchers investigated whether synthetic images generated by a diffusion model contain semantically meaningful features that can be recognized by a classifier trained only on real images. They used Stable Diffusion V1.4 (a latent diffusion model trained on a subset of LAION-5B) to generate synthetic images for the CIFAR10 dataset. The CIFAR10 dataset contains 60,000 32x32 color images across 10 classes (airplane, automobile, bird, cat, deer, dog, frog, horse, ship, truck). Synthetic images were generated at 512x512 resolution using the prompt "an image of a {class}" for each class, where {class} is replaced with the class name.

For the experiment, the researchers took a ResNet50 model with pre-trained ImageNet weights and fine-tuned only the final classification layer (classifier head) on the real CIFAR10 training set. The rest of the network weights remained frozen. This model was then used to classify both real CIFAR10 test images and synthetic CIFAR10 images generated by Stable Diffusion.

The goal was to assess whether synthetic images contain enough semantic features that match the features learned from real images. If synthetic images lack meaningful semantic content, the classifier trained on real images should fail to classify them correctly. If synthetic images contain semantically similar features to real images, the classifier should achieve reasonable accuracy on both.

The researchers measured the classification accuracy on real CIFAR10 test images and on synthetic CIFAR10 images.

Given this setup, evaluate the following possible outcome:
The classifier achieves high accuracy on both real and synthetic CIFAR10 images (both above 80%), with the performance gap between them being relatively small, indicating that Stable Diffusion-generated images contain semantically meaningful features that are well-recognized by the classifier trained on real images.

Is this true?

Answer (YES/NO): NO